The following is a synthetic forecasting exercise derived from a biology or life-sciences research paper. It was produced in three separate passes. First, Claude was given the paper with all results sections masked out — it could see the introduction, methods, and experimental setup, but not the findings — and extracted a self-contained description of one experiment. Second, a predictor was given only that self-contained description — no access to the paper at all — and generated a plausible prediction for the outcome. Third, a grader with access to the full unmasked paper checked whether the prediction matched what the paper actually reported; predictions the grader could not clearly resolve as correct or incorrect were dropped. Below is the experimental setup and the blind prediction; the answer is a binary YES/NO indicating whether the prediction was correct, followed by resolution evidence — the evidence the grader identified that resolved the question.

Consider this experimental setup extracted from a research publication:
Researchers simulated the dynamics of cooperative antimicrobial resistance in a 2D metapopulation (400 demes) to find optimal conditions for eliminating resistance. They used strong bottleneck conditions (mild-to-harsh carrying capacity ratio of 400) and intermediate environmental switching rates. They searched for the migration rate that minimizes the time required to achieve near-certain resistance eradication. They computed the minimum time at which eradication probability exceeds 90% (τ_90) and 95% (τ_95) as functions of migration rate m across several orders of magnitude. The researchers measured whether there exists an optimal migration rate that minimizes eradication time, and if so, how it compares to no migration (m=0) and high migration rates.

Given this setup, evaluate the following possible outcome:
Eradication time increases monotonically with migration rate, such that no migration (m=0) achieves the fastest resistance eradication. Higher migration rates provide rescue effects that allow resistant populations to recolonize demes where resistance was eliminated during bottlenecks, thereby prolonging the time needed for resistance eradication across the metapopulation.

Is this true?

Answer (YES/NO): NO